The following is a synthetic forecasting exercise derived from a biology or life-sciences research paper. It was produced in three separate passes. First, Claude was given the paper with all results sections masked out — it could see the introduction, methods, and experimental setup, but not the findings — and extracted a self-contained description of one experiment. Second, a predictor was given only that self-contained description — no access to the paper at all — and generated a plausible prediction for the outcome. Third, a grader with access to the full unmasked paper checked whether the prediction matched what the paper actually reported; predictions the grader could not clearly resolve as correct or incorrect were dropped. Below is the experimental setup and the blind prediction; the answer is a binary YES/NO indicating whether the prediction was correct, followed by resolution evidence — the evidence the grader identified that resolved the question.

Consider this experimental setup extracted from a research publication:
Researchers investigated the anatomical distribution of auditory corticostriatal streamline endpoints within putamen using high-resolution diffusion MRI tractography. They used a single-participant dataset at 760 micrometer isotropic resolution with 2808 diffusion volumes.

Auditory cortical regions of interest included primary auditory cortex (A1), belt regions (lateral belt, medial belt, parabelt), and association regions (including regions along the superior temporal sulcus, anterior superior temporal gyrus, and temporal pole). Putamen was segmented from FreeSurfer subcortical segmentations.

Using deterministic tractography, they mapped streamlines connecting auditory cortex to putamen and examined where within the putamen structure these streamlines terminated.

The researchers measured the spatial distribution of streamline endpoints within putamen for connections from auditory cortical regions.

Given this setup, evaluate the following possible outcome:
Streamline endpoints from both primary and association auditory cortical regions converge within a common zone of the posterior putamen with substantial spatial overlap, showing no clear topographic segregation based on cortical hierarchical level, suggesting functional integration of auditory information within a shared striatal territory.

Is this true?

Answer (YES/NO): NO